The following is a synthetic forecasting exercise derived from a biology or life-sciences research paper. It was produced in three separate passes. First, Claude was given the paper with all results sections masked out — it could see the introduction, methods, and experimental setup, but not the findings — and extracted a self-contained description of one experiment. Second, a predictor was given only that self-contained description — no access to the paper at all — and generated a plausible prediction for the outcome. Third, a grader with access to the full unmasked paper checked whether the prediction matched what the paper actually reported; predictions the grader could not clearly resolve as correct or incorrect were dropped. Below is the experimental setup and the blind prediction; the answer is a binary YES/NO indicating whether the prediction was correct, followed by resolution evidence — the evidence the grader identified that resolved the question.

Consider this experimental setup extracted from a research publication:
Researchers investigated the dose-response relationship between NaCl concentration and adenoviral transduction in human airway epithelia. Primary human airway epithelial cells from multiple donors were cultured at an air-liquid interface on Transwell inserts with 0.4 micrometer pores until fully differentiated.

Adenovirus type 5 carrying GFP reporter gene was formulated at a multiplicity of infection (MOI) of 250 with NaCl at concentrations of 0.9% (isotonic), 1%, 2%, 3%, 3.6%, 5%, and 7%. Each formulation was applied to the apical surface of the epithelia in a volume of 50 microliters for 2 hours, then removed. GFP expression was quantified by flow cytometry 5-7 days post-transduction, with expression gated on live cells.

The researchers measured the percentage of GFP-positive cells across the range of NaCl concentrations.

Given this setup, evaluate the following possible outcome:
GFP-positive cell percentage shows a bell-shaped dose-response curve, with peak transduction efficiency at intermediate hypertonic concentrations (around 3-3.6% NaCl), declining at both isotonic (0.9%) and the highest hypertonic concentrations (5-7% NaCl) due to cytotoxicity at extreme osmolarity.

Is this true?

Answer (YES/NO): NO